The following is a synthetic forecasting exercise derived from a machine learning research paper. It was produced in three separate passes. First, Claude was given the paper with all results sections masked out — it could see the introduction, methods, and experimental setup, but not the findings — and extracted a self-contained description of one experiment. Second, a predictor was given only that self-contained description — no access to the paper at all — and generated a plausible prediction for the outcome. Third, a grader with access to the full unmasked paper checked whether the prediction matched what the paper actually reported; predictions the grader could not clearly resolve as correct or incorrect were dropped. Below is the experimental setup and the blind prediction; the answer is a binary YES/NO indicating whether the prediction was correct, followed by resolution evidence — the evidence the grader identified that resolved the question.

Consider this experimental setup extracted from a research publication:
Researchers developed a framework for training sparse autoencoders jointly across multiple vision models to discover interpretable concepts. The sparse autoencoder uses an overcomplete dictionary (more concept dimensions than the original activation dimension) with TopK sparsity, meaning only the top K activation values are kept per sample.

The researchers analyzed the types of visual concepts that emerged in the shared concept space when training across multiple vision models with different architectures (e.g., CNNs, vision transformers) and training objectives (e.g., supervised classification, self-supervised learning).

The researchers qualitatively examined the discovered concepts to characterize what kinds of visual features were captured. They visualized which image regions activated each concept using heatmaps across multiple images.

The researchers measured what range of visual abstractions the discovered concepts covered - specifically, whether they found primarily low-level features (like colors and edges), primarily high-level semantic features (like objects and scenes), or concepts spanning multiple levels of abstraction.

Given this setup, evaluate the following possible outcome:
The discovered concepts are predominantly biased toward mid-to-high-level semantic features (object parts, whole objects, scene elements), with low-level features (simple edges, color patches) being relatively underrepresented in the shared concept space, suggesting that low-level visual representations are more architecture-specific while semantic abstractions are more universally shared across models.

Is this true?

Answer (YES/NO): NO